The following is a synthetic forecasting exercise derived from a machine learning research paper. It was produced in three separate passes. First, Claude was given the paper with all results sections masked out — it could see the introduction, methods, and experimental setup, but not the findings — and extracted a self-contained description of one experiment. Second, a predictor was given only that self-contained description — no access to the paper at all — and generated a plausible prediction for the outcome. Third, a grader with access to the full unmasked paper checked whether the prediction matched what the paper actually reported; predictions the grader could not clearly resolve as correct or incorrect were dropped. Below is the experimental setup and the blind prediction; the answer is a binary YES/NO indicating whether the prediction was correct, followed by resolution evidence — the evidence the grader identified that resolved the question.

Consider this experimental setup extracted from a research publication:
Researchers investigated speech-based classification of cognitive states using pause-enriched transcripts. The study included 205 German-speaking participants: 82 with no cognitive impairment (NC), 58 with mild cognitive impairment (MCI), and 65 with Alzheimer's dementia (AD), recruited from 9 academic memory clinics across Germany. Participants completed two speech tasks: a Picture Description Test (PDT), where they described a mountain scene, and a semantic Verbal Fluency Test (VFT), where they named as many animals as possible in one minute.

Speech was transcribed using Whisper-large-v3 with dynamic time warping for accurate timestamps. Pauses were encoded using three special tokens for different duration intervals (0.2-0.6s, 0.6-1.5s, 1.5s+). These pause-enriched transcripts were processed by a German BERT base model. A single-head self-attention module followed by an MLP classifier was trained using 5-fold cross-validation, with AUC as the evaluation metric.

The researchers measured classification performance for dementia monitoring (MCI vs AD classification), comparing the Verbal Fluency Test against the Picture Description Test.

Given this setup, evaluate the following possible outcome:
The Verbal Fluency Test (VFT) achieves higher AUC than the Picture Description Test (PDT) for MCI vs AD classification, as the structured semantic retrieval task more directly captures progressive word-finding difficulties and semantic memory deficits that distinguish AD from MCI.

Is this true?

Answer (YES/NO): NO